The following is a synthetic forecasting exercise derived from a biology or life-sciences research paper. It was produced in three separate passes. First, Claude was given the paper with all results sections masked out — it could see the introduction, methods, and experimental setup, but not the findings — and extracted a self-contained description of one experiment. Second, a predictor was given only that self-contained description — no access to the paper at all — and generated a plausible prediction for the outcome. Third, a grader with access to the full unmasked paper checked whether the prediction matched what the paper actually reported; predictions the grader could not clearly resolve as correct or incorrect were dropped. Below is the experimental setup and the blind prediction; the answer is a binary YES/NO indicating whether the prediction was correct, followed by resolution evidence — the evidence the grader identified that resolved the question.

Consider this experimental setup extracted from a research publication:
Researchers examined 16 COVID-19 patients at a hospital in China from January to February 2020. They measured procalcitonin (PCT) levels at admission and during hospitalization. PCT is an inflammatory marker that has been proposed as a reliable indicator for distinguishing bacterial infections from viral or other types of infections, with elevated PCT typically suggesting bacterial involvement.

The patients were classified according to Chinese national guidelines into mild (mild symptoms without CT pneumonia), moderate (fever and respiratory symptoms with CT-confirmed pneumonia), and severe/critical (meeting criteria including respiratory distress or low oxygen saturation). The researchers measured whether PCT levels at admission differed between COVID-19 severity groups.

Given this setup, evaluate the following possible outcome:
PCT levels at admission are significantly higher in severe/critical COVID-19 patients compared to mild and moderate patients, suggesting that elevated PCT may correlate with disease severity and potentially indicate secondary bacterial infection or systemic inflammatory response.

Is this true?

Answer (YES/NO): NO